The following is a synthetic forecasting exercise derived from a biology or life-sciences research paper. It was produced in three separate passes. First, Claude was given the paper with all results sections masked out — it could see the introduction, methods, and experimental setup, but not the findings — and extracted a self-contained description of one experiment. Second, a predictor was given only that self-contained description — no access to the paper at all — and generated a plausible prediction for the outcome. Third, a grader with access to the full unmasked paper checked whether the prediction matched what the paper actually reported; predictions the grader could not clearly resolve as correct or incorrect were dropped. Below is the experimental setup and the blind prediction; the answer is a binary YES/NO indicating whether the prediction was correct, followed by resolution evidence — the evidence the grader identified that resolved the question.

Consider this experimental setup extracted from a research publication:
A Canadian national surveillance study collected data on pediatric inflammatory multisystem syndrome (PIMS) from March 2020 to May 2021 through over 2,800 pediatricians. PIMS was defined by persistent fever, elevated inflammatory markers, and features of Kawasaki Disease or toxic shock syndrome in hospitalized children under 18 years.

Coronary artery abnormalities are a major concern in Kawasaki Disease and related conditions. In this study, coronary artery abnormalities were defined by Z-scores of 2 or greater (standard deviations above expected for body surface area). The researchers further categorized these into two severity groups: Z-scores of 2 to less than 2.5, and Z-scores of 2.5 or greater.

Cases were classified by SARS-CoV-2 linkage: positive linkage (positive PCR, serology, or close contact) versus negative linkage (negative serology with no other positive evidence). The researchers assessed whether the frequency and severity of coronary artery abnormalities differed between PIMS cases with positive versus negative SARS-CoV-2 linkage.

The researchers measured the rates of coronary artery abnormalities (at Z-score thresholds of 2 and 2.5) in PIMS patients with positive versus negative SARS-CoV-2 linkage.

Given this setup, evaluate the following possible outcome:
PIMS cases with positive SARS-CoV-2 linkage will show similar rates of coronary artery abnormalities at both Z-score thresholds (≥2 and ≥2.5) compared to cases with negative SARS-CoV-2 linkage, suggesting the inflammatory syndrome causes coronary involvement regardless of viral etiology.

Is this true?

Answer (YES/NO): YES